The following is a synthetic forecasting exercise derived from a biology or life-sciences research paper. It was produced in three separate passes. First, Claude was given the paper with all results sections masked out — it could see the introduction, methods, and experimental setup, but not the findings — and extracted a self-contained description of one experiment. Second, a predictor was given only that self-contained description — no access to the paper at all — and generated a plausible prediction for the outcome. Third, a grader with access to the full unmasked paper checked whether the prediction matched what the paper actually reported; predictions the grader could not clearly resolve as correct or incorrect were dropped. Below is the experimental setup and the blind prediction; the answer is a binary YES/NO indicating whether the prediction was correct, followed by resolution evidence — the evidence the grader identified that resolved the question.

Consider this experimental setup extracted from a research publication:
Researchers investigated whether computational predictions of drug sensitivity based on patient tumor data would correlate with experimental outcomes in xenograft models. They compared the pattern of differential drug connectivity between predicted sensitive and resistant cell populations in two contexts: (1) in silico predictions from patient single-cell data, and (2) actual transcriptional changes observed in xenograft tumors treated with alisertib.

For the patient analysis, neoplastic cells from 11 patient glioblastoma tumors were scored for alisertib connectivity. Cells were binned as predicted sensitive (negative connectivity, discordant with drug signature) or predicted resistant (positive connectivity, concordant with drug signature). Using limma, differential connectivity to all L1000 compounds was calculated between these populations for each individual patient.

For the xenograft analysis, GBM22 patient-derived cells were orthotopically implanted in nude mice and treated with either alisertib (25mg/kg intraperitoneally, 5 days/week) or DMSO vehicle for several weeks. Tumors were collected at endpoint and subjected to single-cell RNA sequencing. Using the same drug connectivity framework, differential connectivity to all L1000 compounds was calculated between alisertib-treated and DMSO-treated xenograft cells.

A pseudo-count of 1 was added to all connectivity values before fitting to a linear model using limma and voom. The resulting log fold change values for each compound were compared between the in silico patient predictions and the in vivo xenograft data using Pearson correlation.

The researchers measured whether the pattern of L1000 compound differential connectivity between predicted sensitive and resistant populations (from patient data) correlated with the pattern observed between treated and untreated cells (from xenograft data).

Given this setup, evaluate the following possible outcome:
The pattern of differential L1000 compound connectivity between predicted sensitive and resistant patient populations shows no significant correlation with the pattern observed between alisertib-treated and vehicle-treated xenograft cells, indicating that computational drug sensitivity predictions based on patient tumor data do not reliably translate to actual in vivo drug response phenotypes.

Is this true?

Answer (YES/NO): NO